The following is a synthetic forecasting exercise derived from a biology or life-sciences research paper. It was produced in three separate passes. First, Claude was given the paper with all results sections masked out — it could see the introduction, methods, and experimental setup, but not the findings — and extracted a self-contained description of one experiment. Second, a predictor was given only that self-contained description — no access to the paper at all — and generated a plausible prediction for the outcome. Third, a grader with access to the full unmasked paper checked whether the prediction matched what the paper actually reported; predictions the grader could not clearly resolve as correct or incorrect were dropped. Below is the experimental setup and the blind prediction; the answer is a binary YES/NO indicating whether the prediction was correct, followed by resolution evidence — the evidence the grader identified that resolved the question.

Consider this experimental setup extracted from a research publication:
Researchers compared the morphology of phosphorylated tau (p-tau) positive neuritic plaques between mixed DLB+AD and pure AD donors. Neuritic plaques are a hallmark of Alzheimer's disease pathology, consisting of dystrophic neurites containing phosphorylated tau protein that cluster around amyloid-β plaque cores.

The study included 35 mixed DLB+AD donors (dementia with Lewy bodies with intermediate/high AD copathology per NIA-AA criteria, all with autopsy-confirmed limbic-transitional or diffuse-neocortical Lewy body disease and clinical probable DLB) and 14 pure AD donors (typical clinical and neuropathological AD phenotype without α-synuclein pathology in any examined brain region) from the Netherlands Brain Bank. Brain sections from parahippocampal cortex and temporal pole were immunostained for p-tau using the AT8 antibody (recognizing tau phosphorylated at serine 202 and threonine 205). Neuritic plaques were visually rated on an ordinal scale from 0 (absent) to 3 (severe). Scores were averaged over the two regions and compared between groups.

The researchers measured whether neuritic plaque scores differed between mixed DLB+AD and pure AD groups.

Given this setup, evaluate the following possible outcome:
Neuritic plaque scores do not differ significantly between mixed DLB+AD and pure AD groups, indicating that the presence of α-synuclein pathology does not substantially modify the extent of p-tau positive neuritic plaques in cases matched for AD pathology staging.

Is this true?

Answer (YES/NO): NO